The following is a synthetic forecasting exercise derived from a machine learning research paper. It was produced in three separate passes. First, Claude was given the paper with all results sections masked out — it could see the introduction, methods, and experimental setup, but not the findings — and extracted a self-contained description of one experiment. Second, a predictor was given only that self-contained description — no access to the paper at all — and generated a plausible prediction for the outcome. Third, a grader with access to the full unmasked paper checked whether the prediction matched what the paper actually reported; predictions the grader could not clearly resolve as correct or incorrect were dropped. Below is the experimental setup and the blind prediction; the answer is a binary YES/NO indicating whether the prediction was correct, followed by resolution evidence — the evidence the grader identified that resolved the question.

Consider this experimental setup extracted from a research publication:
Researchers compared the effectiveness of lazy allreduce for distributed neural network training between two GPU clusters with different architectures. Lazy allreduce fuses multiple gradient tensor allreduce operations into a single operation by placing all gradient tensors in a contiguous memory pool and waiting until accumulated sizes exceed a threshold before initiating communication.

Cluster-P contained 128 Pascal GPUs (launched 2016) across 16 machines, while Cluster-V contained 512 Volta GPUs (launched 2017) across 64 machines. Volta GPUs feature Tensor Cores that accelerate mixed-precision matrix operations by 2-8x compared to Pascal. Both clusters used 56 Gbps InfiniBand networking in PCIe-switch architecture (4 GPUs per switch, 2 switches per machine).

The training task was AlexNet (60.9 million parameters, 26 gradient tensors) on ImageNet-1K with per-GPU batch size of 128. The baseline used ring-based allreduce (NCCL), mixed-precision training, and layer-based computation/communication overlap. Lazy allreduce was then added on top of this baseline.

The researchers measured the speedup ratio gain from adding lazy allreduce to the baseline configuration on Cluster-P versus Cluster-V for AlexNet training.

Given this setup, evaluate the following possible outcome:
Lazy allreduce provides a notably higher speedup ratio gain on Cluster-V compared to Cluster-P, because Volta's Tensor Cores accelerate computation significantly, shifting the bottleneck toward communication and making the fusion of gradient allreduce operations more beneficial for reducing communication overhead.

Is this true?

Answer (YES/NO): YES